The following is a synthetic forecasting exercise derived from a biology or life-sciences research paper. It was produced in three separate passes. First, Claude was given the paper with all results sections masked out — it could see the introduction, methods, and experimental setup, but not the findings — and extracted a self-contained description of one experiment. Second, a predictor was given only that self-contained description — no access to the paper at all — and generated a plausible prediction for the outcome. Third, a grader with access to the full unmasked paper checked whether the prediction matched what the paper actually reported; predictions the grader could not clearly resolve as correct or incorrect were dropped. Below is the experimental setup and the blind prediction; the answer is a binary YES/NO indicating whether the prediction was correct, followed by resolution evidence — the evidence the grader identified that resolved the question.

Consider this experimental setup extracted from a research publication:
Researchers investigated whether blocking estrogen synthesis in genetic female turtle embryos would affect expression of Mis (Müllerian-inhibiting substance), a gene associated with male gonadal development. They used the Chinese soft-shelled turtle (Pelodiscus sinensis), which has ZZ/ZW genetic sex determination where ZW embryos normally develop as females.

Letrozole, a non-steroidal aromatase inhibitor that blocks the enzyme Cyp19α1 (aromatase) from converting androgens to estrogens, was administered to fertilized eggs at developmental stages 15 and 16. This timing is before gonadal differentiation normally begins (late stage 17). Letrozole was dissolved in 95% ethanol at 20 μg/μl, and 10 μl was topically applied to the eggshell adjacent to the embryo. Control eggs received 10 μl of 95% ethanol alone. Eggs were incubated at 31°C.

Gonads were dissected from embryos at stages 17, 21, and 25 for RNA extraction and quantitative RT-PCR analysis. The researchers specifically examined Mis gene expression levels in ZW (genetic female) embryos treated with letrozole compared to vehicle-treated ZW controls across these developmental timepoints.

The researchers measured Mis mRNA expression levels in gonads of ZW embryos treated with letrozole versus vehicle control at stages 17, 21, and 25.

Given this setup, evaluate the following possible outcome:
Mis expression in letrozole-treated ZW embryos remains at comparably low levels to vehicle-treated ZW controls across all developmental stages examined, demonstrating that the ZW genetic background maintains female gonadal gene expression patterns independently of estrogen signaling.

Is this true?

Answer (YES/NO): NO